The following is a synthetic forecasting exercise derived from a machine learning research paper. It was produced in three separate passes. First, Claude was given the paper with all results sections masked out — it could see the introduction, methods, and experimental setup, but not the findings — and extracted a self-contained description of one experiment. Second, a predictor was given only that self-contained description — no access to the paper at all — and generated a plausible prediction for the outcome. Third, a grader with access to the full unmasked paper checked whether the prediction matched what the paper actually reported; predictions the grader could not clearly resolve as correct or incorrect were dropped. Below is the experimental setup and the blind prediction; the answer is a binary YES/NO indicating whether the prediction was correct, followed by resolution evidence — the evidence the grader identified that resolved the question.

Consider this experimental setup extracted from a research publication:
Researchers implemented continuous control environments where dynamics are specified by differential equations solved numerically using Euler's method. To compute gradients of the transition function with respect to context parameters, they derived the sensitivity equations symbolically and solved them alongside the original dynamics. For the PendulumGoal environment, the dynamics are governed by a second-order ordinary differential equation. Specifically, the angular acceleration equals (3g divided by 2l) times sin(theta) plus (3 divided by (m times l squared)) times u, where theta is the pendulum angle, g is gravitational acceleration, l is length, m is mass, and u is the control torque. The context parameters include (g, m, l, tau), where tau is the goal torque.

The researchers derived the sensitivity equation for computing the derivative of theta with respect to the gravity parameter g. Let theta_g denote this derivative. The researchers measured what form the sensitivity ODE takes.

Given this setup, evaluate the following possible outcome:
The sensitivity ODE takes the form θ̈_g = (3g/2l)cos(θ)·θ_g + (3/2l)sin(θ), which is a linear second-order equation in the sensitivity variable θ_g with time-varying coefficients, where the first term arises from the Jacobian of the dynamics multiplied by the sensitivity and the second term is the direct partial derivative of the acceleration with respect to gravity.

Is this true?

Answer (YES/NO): YES